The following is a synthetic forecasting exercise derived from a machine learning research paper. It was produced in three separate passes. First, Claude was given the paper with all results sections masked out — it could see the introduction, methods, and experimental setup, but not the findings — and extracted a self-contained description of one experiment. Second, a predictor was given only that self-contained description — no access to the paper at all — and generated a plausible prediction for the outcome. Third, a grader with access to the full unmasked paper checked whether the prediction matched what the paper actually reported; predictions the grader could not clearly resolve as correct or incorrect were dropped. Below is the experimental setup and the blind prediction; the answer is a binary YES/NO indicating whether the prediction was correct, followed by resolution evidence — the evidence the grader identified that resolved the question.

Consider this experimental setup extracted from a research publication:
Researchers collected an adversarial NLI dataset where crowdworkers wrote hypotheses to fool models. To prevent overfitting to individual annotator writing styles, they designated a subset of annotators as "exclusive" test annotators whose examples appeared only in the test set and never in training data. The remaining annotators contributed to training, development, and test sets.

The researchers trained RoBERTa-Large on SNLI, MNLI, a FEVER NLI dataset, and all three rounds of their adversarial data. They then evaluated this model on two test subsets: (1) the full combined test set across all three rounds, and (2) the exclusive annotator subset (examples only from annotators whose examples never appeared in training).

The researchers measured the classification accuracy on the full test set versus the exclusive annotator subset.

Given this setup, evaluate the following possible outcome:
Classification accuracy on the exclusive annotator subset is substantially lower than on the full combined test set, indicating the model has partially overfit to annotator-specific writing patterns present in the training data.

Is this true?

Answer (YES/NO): NO